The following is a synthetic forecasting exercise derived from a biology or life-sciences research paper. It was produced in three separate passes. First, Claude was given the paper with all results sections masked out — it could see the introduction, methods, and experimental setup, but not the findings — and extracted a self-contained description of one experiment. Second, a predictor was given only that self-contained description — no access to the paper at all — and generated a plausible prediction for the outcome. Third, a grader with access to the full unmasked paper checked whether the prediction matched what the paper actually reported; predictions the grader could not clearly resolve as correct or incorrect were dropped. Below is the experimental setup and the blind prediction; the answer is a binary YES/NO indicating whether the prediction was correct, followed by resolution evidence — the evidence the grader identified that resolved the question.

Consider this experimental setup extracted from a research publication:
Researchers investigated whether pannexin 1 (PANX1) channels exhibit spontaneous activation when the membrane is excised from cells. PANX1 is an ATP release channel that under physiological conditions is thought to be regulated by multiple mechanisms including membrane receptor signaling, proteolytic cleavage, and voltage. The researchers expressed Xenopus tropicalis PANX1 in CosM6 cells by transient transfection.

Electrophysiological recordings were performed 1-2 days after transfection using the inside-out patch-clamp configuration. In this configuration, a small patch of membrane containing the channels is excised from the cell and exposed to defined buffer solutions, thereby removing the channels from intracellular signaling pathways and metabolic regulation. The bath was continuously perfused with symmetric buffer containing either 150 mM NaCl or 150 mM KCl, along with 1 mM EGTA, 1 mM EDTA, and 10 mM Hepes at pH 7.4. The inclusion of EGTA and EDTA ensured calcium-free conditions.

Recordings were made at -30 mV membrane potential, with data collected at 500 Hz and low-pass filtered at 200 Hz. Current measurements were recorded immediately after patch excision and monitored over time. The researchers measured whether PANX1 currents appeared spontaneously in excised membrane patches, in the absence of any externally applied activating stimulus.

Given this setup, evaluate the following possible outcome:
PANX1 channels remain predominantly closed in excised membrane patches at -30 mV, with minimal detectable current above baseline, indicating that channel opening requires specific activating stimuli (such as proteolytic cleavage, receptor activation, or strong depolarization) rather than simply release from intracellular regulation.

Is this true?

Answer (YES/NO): NO